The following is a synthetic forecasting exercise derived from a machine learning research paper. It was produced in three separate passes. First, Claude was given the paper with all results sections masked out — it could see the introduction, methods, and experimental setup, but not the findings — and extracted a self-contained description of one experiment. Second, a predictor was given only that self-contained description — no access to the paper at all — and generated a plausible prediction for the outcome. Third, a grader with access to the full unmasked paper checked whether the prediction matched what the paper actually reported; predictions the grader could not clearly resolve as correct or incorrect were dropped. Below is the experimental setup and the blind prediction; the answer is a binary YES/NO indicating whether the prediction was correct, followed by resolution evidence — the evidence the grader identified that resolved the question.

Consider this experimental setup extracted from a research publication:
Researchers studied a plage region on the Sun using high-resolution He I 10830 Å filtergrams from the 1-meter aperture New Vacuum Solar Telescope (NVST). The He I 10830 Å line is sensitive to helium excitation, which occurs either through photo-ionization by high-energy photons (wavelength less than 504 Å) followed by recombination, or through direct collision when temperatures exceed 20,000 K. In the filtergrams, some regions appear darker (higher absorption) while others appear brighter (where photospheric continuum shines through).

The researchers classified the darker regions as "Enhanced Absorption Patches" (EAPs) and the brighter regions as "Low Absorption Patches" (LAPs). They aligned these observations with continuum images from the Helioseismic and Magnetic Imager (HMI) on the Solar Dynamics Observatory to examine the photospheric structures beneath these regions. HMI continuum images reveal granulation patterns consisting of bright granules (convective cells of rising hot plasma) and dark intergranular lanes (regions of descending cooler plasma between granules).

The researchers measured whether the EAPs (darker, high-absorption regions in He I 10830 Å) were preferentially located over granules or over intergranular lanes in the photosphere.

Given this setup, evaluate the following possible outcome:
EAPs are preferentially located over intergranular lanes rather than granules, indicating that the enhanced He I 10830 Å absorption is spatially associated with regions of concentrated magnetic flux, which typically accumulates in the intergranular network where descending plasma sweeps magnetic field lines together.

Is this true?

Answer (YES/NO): YES